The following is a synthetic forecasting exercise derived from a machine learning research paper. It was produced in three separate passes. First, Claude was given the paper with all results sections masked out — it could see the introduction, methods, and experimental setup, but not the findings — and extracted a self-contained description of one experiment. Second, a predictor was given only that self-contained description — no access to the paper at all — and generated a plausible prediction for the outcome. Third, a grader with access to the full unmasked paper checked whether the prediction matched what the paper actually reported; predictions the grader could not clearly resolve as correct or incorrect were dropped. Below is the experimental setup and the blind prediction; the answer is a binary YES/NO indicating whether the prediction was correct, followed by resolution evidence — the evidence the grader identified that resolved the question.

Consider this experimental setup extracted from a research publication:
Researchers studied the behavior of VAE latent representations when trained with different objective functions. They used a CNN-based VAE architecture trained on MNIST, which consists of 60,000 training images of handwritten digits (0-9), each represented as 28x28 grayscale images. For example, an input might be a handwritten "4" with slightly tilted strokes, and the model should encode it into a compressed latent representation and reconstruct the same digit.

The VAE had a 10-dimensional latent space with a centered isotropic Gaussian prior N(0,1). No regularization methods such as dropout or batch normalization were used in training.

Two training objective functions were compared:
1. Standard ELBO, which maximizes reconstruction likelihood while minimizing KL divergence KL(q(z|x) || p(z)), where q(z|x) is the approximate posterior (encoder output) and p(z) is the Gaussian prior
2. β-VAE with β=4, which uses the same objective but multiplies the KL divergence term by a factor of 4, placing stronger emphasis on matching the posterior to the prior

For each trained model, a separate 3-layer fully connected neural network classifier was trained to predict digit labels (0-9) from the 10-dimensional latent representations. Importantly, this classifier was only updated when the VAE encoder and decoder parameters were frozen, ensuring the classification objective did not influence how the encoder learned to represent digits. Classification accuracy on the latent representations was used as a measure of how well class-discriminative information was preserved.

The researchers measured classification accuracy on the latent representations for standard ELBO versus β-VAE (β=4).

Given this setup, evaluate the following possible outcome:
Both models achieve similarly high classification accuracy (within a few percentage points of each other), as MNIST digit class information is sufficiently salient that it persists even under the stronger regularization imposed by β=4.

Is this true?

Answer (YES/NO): NO